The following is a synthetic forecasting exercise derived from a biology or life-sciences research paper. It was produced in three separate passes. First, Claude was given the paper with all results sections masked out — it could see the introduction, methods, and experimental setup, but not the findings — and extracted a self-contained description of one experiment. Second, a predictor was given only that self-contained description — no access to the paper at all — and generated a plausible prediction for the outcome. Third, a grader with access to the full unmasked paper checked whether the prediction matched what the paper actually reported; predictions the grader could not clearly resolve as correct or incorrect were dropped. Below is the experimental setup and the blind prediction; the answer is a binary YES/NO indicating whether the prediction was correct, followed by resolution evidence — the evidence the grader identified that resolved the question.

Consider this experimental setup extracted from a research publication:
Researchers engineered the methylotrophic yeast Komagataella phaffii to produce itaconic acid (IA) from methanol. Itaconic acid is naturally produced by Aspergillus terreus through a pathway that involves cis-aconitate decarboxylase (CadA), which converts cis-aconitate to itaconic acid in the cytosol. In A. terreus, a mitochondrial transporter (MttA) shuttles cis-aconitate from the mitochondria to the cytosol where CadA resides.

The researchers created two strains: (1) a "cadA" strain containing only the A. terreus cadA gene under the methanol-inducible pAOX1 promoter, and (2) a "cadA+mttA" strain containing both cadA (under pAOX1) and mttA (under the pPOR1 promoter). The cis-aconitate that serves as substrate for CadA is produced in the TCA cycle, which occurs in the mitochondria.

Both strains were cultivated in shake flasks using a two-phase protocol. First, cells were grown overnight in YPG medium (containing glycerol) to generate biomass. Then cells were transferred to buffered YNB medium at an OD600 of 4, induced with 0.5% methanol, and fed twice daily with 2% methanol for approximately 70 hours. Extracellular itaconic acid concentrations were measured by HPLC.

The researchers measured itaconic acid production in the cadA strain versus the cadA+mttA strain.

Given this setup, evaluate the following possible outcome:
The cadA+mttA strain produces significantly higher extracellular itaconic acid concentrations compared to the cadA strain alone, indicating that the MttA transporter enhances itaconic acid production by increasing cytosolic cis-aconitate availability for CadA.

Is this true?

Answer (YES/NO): YES